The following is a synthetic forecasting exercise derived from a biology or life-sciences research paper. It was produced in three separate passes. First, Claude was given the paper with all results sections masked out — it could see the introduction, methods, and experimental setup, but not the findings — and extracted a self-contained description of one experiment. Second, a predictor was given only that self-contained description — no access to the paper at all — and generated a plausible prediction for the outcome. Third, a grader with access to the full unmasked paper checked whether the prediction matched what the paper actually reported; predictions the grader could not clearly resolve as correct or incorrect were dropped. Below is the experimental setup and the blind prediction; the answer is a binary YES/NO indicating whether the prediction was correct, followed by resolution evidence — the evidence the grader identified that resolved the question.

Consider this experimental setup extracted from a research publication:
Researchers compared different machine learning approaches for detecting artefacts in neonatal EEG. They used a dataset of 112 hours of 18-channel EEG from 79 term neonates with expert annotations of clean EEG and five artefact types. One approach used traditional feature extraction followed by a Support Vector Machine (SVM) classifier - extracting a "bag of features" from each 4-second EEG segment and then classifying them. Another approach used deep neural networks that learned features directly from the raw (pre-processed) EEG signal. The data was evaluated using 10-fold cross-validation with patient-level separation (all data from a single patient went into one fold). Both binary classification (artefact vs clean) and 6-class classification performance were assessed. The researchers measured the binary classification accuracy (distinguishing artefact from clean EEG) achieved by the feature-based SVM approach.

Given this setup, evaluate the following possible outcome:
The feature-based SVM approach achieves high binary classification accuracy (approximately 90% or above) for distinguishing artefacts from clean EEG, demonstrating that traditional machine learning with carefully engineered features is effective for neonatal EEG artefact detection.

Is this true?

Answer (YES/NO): YES